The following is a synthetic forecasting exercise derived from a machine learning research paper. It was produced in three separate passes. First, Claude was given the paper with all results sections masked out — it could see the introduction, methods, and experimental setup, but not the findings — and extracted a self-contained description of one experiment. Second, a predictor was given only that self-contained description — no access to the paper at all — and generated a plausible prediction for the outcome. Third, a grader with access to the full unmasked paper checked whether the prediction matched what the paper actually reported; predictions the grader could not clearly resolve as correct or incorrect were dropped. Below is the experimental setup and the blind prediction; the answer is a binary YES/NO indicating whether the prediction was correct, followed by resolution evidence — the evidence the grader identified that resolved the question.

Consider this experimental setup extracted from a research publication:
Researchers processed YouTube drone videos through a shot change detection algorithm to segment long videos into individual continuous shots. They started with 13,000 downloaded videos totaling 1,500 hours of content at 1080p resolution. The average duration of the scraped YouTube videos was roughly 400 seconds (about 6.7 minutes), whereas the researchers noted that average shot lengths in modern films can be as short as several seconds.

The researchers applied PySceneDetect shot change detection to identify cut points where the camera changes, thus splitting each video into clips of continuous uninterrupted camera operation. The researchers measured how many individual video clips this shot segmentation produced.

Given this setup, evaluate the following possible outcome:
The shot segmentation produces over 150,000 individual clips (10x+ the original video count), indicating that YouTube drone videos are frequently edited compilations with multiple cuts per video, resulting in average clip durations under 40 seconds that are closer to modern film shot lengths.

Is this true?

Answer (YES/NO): YES